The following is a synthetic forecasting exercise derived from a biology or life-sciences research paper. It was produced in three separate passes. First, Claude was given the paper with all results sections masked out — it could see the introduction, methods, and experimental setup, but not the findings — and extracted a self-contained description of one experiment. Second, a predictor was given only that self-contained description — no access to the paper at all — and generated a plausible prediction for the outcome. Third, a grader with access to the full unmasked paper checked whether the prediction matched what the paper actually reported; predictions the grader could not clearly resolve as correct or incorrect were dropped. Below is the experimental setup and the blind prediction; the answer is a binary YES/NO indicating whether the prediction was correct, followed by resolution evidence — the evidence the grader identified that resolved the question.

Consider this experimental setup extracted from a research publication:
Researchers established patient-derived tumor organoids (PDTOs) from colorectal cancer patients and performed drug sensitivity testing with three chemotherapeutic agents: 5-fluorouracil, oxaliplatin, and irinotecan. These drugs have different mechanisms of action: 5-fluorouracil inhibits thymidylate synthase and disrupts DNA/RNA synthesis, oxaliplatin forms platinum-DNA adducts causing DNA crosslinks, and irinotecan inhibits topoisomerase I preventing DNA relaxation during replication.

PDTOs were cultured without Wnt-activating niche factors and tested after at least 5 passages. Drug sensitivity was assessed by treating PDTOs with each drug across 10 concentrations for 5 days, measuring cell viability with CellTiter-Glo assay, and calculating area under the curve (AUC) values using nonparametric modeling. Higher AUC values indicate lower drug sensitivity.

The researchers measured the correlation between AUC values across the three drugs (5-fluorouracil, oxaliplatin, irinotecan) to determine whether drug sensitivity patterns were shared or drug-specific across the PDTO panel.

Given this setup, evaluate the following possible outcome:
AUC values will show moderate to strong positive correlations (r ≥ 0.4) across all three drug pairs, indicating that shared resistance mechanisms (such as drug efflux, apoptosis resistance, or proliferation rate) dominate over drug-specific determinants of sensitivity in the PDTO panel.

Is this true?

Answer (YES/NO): NO